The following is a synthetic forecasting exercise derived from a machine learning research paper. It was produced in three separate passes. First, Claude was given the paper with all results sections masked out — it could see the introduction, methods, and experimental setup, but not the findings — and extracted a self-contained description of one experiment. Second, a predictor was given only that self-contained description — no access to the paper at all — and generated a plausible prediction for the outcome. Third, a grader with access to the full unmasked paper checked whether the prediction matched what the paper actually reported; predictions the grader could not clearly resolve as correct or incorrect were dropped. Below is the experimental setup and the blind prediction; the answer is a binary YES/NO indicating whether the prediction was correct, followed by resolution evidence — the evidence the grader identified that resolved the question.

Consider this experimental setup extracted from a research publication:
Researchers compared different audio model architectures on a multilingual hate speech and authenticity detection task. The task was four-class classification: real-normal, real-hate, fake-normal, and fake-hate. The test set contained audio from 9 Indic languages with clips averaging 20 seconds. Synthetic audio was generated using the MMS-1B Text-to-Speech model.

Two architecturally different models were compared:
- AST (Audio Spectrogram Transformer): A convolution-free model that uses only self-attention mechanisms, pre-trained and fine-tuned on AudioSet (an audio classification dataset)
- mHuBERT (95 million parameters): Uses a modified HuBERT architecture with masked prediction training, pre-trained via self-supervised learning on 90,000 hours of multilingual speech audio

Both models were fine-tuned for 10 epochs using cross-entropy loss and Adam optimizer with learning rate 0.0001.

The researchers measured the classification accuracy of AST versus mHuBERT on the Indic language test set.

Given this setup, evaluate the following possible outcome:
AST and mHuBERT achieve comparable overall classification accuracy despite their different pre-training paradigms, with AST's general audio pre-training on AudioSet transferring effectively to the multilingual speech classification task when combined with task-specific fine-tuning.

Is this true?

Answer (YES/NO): NO